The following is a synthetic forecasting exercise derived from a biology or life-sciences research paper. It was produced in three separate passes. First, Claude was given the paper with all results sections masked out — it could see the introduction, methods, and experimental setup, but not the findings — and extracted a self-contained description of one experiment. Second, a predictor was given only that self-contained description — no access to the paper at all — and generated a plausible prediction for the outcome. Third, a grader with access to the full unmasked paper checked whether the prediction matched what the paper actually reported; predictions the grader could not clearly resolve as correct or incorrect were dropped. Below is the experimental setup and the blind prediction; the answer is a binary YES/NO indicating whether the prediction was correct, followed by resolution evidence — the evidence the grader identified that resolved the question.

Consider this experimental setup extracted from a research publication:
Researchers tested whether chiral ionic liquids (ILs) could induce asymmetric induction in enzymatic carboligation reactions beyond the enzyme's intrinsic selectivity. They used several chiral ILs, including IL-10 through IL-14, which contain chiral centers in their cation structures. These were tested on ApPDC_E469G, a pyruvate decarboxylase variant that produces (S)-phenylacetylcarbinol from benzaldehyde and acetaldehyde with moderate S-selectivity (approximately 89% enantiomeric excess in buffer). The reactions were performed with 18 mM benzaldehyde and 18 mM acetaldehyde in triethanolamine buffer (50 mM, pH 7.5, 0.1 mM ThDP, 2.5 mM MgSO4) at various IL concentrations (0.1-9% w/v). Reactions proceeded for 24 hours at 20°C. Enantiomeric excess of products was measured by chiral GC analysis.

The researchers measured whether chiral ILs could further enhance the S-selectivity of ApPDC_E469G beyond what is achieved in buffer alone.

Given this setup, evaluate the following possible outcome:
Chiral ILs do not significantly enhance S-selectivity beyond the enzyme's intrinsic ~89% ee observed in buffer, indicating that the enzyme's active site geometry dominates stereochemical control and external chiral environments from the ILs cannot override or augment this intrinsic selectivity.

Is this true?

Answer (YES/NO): YES